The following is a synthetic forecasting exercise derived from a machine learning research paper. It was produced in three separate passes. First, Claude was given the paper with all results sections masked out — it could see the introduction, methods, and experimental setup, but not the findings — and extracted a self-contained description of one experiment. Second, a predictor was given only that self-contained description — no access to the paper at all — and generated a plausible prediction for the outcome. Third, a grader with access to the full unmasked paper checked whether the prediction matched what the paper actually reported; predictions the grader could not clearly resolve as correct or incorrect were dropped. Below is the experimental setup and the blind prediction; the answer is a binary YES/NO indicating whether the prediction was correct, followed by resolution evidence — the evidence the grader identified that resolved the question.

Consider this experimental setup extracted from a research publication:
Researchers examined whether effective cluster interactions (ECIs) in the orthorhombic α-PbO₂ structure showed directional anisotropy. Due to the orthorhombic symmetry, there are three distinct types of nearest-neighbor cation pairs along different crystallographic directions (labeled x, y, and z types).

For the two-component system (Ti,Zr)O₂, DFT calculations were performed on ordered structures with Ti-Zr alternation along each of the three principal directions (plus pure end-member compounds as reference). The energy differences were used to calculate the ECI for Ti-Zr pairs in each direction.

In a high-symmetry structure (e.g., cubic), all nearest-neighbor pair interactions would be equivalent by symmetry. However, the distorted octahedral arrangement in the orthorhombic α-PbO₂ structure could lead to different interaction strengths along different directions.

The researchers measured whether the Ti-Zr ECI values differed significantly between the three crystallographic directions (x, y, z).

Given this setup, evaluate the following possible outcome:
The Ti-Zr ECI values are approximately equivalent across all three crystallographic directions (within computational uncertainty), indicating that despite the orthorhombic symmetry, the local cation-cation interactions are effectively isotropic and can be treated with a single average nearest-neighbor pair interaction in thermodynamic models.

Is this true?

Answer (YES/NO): NO